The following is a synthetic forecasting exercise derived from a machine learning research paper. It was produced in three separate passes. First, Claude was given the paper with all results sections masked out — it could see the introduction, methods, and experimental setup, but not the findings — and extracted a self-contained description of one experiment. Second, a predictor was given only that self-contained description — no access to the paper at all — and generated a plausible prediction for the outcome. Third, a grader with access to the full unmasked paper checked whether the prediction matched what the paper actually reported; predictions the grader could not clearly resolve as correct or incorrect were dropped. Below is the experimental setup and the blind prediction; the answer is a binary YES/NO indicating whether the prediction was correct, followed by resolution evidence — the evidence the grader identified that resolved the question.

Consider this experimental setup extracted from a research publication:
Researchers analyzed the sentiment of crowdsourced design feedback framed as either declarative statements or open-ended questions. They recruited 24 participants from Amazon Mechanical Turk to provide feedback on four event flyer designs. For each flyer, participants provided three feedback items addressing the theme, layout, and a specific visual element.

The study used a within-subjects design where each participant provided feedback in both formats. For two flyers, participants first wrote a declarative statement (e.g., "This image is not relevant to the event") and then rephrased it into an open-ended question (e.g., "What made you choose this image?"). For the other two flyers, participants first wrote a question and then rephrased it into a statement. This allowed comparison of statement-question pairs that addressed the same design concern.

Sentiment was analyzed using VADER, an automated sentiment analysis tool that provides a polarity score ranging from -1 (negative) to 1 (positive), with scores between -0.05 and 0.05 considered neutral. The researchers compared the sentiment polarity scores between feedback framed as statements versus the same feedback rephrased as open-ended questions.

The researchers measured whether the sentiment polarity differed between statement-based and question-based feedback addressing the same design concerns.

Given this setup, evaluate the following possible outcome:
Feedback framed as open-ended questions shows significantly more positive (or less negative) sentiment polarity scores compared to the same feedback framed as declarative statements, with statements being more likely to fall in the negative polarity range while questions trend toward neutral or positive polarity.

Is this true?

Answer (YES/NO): NO